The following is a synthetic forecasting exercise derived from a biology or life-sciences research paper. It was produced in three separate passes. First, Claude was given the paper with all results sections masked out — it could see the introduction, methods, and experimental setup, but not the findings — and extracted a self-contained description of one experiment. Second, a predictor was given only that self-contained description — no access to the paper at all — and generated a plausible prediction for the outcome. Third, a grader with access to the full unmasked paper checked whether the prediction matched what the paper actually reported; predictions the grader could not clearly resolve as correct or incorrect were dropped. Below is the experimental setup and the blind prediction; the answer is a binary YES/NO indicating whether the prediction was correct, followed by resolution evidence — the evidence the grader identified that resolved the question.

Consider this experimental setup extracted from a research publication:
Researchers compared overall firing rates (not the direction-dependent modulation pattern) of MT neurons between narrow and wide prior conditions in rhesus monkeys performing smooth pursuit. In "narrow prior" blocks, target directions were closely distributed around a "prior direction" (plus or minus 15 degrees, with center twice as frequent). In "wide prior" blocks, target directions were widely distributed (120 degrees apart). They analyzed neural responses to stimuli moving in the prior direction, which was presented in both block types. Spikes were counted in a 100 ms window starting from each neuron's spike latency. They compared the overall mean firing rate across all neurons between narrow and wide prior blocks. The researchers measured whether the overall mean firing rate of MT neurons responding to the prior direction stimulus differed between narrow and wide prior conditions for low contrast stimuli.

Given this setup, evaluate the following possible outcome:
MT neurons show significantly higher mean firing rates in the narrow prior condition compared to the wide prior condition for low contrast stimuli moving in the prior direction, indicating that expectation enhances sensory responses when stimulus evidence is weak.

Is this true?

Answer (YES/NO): NO